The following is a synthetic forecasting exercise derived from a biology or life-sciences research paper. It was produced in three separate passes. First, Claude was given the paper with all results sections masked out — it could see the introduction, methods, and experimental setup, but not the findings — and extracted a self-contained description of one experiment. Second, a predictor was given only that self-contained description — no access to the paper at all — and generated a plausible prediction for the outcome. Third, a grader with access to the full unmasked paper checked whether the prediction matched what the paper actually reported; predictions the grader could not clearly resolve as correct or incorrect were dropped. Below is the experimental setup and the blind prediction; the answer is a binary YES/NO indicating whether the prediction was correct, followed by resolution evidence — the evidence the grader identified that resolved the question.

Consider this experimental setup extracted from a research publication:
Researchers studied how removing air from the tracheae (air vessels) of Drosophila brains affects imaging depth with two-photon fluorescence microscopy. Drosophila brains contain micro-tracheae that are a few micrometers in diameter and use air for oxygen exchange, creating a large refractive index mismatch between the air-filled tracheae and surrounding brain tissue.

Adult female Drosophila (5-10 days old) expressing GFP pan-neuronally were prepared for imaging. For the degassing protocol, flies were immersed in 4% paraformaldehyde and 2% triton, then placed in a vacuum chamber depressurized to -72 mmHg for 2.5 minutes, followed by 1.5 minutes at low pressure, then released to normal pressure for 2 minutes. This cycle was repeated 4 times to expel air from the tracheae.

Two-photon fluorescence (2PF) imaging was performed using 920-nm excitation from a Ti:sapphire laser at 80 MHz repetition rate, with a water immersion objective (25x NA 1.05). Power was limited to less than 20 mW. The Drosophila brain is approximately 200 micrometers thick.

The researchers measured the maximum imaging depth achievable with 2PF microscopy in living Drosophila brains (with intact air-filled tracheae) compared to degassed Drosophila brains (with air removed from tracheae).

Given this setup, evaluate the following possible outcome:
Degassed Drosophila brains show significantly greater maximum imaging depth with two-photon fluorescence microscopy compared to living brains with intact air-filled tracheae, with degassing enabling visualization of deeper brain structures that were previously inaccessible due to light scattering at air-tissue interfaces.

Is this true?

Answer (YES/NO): NO